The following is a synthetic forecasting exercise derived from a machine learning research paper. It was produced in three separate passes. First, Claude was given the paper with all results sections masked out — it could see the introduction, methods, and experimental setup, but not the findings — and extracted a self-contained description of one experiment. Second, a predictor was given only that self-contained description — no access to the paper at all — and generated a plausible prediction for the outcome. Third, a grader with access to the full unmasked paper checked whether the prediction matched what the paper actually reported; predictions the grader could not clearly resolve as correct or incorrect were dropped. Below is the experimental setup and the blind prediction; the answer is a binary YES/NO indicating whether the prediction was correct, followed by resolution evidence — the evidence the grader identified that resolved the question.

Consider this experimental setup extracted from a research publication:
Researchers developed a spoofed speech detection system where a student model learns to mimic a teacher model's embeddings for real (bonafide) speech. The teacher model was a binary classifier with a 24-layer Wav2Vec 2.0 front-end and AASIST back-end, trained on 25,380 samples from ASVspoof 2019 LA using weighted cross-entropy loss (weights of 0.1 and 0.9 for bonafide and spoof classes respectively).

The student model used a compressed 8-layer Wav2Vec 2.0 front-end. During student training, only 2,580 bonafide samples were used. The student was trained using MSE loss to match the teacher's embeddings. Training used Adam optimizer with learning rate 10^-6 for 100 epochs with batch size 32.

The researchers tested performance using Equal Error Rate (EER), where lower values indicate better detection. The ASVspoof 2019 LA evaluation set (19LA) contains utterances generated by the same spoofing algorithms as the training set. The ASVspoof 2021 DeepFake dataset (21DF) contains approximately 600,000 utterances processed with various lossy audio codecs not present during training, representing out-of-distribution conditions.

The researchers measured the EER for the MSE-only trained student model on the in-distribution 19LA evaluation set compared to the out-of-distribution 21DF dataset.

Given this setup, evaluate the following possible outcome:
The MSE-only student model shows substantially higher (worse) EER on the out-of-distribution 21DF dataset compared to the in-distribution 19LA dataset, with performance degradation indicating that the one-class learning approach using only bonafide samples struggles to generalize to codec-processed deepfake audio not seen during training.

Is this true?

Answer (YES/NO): YES